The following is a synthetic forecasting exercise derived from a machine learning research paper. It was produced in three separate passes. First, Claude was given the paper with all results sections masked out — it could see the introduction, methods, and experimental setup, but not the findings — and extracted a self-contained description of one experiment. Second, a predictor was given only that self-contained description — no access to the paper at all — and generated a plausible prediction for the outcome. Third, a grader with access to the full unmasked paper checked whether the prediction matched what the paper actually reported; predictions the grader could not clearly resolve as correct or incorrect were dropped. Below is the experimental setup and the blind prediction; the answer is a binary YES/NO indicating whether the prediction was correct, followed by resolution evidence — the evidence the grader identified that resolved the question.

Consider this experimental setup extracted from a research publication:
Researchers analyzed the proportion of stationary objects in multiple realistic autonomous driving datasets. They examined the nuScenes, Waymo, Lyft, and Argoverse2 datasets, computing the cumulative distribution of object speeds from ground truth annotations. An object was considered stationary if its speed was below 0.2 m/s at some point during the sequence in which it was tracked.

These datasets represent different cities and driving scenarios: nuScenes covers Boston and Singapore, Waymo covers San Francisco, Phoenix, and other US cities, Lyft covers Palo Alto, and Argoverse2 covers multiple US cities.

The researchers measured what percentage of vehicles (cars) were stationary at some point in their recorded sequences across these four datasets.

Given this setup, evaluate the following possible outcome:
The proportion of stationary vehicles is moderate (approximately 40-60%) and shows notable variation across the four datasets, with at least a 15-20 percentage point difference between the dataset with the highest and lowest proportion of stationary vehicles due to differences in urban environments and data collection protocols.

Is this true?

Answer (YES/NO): NO